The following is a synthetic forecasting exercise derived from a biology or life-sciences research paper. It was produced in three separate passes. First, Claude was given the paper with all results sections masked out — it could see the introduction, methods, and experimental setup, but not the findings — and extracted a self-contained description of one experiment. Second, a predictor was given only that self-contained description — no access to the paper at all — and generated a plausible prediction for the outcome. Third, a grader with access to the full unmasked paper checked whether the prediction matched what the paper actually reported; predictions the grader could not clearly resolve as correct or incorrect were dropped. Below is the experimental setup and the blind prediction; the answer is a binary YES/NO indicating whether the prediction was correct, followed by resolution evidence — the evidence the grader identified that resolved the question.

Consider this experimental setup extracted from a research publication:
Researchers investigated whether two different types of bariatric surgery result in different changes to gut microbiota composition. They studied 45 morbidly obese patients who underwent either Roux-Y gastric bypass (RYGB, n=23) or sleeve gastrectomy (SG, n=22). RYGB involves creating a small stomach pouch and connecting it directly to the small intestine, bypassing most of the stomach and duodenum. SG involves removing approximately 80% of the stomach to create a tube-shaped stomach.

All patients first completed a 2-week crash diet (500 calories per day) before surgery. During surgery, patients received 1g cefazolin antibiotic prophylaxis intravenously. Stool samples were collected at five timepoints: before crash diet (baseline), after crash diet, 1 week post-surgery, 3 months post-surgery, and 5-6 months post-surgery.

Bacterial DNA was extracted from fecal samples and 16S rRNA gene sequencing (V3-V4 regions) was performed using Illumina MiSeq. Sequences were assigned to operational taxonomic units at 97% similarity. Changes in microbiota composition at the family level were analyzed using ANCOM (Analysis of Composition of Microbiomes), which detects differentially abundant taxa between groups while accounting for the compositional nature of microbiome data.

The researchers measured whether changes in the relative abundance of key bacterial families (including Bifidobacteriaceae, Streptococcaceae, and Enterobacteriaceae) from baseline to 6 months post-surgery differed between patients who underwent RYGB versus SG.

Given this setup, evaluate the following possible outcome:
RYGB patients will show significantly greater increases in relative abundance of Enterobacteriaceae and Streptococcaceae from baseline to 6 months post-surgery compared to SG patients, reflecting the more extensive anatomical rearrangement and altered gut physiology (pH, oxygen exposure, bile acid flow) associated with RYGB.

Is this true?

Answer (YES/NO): NO